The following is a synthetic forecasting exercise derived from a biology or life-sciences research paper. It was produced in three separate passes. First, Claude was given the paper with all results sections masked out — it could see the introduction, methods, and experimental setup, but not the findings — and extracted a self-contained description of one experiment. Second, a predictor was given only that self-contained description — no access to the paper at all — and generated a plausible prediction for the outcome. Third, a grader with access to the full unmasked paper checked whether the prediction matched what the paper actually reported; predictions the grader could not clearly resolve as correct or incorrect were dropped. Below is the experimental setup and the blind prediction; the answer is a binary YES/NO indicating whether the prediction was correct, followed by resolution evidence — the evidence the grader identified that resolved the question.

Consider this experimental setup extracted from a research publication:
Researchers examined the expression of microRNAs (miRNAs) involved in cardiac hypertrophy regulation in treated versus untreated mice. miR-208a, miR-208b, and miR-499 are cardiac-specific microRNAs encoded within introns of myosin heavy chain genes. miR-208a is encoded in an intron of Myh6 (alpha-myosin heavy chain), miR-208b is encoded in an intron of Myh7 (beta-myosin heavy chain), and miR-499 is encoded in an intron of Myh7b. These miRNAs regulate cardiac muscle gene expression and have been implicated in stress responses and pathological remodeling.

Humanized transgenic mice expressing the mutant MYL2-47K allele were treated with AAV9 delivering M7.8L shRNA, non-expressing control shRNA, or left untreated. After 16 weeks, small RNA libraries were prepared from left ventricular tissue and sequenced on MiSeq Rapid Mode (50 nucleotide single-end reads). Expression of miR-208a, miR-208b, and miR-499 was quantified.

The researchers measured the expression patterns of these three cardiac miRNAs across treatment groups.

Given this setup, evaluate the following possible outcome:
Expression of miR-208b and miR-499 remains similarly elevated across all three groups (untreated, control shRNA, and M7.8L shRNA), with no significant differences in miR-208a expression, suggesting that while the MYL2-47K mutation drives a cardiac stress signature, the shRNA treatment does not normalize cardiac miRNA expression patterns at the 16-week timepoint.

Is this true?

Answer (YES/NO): NO